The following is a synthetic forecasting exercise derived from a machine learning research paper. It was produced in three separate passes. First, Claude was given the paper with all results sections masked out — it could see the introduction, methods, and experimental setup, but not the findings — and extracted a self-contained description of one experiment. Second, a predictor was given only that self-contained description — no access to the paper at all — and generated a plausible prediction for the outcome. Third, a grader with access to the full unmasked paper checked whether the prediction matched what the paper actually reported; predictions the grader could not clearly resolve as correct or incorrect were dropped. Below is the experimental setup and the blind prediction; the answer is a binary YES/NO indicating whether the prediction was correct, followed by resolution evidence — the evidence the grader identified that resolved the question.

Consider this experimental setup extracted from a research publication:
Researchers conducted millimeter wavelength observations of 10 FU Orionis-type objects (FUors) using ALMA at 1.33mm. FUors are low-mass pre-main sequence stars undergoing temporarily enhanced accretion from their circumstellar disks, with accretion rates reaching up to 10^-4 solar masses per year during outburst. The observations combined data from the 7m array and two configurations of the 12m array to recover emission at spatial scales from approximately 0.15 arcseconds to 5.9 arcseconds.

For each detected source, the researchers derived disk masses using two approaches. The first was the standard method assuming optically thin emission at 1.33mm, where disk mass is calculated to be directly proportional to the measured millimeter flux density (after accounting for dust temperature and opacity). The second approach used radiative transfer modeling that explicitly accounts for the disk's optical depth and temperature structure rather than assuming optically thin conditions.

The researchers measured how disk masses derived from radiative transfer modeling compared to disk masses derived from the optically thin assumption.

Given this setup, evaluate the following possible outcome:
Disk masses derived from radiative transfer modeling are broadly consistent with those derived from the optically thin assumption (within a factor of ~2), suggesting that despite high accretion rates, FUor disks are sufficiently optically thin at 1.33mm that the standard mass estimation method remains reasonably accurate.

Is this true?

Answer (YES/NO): NO